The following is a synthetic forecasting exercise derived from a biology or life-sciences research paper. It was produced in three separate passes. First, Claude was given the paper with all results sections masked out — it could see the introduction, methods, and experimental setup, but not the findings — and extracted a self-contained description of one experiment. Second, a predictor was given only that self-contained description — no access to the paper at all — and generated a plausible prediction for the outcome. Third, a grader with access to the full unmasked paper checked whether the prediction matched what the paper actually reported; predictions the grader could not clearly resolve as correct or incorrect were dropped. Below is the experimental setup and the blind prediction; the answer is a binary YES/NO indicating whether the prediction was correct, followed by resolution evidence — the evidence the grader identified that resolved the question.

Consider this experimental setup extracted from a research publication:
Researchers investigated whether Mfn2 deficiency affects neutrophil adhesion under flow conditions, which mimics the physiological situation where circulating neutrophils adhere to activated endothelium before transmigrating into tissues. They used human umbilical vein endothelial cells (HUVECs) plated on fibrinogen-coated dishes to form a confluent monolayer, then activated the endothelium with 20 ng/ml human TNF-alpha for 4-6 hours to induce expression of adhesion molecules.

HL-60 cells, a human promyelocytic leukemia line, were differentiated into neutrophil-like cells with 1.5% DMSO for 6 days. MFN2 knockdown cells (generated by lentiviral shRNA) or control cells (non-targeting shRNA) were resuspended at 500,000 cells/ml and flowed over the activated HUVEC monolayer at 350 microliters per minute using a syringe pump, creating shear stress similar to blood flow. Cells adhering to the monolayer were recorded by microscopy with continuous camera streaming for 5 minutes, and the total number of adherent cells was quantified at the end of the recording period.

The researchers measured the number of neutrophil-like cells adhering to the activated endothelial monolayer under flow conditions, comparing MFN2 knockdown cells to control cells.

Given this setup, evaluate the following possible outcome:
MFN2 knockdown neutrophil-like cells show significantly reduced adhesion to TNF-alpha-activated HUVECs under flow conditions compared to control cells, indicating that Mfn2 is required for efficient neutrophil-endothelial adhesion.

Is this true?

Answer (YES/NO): YES